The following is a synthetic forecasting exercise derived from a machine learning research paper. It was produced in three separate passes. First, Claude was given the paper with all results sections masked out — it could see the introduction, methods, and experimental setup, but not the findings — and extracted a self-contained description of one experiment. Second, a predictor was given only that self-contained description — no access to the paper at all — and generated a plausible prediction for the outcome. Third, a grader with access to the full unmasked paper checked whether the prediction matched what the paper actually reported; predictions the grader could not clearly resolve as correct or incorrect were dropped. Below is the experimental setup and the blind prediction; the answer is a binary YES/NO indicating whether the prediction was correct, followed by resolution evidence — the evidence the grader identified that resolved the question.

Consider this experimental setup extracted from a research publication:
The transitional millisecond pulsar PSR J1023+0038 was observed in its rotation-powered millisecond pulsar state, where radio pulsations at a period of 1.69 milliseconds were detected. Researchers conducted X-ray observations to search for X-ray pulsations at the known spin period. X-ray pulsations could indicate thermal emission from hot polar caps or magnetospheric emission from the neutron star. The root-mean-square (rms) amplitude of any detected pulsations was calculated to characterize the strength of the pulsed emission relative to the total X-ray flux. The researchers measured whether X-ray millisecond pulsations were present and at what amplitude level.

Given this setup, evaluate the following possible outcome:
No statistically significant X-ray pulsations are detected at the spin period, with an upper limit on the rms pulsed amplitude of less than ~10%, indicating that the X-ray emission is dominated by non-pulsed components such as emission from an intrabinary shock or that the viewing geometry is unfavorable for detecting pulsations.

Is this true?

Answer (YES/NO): NO